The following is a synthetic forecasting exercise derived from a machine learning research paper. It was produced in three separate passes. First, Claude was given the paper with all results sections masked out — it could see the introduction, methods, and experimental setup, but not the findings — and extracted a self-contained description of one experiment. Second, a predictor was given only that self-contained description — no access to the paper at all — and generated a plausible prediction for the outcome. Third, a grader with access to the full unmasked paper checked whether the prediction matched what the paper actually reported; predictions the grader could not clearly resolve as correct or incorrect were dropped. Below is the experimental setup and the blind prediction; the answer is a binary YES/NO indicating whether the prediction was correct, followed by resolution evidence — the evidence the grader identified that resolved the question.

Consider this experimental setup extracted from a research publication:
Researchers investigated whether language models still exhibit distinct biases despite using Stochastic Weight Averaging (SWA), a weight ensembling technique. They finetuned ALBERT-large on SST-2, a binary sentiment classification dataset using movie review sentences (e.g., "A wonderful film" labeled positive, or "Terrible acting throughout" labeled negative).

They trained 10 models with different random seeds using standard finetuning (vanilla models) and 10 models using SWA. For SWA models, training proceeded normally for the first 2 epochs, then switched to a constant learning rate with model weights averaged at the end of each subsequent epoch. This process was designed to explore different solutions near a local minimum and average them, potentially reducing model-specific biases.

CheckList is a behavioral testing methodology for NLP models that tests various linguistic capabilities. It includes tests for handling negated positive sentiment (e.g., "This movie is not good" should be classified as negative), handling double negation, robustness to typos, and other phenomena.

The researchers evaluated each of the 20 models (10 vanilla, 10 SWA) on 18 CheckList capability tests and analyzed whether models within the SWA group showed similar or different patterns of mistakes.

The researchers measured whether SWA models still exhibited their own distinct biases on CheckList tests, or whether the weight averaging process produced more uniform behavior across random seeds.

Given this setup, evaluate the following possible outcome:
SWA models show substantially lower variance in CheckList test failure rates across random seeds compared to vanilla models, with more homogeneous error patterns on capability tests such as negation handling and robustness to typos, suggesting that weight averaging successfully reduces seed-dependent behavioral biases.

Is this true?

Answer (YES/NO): NO